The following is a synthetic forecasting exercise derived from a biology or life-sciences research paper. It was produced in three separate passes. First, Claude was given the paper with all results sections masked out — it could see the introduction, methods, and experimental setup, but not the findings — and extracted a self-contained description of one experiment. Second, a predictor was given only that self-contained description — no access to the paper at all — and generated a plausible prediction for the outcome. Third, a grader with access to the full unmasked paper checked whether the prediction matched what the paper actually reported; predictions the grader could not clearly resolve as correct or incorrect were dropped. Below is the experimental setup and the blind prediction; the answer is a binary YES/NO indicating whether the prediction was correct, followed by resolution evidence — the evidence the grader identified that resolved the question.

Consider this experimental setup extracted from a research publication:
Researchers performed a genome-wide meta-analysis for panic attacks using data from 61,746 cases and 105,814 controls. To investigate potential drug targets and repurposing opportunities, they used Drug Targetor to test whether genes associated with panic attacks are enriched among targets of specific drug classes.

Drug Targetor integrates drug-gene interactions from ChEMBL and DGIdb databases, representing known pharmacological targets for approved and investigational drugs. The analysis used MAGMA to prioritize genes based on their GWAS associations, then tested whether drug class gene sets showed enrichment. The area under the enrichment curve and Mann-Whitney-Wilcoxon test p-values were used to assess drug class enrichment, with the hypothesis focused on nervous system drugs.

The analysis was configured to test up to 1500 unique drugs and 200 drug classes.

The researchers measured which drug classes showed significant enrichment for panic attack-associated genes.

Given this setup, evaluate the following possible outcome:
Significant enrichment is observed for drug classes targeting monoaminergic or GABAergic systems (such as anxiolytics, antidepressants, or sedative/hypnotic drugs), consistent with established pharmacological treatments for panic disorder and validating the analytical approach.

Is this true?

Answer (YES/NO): YES